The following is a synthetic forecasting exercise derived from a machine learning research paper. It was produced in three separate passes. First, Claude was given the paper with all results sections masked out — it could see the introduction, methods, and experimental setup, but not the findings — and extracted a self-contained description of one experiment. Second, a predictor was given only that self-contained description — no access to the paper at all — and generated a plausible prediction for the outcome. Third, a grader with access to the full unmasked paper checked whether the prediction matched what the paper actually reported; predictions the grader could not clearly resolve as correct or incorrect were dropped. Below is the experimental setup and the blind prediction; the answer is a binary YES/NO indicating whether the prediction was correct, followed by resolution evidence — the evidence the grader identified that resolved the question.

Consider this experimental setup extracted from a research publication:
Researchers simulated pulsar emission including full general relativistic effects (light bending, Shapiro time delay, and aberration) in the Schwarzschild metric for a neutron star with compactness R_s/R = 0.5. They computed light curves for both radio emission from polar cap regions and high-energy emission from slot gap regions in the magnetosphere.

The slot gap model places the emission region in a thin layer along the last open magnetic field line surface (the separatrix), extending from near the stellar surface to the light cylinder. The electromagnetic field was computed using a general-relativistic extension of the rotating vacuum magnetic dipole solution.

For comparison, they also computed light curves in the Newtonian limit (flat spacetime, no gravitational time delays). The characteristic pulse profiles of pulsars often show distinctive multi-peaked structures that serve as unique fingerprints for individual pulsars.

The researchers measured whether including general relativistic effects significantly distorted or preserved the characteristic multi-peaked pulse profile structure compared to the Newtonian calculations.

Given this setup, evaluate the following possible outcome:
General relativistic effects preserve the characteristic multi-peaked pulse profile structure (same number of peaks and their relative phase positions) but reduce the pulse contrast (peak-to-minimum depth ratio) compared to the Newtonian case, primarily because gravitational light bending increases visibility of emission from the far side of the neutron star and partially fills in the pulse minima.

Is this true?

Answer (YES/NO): YES